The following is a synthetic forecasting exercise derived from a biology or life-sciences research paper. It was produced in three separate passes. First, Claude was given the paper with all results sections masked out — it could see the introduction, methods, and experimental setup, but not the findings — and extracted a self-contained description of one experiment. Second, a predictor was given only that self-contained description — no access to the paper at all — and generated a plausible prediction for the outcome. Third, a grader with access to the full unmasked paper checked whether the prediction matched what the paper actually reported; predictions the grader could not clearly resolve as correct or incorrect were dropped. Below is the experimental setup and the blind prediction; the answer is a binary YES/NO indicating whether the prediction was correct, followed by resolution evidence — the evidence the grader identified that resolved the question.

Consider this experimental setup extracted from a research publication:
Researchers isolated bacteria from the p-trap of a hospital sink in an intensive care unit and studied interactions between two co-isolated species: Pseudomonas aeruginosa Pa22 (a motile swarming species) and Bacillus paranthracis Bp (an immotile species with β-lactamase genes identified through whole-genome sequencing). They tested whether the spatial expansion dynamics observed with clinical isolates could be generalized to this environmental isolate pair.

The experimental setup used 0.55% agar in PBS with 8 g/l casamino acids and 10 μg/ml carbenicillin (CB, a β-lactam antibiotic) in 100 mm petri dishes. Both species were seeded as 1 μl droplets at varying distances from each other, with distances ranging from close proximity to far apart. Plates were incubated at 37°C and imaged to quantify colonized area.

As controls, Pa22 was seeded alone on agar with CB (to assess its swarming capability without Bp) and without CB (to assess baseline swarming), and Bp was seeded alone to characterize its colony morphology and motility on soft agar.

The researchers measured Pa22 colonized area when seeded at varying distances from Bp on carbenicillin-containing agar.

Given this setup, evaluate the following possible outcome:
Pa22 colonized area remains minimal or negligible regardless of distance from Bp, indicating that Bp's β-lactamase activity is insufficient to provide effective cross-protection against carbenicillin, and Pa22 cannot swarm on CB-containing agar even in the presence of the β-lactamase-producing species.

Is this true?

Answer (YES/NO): NO